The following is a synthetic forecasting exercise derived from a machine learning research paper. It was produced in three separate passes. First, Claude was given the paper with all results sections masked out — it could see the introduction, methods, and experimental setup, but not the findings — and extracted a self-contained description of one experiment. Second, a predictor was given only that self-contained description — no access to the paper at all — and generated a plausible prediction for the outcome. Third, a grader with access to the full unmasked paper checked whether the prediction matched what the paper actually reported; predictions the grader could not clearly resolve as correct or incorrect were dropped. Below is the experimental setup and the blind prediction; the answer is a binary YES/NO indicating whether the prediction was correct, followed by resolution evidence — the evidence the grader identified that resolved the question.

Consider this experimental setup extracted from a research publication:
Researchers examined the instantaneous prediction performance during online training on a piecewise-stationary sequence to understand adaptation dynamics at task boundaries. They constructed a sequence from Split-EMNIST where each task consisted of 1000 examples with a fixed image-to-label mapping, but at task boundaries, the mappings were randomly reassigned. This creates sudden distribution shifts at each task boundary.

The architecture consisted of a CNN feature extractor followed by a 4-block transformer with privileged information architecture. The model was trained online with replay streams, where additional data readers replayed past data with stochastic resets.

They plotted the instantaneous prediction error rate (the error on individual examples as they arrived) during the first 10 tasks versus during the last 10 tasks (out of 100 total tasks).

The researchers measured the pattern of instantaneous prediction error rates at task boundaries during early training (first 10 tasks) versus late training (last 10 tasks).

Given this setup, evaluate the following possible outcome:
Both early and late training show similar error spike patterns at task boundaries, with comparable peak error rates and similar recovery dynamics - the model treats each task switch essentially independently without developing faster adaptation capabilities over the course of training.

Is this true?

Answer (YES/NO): NO